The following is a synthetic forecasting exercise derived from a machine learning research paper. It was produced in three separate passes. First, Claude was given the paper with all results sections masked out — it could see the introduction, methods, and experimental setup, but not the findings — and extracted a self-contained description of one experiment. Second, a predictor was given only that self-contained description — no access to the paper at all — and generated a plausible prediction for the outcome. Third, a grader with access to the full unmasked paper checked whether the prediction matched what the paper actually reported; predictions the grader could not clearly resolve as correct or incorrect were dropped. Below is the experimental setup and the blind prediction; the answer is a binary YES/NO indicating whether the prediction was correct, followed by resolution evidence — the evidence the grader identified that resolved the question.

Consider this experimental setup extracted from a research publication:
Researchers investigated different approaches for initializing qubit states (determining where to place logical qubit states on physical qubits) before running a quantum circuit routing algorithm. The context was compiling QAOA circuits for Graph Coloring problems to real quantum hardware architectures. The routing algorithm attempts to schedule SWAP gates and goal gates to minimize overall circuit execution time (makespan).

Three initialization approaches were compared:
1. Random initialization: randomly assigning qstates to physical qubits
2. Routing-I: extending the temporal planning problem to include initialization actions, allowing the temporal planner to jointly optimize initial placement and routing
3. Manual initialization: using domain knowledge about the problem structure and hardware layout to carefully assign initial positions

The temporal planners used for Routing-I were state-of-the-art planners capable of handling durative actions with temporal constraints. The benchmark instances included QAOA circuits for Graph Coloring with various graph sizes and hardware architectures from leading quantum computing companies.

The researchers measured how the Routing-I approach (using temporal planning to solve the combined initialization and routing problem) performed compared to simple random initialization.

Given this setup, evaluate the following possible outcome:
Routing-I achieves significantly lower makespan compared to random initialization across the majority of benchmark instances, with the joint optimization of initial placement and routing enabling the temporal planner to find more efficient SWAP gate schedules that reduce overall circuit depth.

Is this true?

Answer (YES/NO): NO